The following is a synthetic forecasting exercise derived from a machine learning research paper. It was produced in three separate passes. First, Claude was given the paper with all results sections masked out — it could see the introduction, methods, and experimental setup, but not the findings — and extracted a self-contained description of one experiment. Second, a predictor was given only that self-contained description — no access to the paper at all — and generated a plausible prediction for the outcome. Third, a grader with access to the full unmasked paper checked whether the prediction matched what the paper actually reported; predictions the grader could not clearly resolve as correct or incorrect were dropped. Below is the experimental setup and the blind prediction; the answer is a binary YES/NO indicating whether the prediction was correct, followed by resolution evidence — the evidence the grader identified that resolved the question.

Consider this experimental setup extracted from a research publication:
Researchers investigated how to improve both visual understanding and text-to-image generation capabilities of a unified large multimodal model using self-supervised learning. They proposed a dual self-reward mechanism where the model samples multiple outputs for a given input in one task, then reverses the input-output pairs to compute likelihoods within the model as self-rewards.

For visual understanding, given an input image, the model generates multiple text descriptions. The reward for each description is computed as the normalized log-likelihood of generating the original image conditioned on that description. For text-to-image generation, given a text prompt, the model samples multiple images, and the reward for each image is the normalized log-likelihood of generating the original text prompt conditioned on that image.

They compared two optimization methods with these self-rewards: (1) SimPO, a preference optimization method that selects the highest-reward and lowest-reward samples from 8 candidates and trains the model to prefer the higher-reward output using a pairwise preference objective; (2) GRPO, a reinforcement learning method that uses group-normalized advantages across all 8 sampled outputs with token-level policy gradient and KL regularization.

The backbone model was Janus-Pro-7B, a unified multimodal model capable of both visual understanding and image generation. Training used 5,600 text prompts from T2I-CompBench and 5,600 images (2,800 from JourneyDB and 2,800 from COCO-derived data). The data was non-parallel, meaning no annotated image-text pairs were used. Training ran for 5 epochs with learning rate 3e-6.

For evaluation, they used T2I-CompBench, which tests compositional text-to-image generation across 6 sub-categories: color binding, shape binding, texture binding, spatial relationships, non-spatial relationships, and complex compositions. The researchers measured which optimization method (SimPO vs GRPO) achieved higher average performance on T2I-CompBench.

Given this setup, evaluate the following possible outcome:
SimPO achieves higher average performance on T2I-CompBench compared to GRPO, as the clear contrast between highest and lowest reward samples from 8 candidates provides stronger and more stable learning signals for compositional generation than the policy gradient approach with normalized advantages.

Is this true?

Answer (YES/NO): YES